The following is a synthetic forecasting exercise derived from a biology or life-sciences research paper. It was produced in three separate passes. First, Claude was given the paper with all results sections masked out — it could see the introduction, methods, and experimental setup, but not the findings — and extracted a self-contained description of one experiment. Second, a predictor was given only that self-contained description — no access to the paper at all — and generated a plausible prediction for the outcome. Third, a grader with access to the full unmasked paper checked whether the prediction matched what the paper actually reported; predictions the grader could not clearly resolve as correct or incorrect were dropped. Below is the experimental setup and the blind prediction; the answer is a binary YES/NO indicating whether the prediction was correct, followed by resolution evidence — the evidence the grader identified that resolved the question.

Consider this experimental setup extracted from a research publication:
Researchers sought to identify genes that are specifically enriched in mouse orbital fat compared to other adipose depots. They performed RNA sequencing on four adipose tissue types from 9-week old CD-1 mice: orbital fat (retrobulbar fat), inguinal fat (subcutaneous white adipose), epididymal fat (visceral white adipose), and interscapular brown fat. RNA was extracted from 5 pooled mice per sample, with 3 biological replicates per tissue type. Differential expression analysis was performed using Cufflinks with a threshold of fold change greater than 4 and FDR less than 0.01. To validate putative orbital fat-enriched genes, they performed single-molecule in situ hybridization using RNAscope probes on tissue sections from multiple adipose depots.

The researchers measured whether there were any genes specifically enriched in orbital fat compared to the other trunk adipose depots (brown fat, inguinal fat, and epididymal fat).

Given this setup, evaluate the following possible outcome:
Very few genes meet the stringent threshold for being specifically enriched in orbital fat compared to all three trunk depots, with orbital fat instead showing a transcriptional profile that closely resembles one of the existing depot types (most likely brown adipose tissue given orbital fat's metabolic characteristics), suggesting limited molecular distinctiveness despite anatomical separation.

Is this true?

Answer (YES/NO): YES